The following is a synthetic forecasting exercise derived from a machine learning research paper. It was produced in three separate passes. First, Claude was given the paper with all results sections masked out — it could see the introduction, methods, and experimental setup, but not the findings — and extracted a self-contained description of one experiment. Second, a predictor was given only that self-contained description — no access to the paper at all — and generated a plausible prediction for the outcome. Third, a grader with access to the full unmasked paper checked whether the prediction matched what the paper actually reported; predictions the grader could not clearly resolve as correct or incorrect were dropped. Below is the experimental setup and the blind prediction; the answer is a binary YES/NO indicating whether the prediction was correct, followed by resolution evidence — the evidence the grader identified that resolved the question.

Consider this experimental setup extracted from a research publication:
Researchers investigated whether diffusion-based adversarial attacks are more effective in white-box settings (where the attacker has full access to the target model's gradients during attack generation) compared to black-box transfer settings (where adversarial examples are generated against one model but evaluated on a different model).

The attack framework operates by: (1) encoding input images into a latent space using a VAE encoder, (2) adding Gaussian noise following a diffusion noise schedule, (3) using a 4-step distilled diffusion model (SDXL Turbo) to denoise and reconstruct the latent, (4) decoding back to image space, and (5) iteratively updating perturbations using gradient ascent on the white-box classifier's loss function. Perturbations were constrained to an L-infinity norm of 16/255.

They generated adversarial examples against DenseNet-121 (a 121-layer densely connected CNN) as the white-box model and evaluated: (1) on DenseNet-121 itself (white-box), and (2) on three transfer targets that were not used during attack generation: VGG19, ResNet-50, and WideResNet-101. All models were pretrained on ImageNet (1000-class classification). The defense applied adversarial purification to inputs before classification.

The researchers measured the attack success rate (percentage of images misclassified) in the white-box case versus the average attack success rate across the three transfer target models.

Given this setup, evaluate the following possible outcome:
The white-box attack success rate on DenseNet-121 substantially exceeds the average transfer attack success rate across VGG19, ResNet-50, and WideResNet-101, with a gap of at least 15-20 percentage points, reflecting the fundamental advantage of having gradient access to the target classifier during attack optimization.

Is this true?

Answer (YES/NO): YES